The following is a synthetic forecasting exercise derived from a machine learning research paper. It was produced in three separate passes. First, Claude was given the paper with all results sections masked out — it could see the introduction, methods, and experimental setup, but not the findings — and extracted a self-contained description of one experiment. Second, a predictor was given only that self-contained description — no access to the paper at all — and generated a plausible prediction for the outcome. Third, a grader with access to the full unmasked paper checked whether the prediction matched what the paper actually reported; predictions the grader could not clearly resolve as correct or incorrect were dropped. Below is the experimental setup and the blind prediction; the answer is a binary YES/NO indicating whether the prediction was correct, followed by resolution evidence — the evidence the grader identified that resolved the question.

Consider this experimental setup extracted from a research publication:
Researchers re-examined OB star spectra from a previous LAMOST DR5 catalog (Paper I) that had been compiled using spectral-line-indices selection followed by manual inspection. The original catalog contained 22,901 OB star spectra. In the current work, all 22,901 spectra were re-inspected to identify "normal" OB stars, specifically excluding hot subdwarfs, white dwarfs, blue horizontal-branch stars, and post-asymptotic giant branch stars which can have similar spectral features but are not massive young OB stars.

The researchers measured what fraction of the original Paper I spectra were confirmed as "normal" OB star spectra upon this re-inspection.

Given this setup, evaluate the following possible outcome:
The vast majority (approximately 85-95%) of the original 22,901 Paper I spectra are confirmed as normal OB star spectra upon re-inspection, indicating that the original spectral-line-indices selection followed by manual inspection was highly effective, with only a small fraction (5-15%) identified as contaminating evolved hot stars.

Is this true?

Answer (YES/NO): YES